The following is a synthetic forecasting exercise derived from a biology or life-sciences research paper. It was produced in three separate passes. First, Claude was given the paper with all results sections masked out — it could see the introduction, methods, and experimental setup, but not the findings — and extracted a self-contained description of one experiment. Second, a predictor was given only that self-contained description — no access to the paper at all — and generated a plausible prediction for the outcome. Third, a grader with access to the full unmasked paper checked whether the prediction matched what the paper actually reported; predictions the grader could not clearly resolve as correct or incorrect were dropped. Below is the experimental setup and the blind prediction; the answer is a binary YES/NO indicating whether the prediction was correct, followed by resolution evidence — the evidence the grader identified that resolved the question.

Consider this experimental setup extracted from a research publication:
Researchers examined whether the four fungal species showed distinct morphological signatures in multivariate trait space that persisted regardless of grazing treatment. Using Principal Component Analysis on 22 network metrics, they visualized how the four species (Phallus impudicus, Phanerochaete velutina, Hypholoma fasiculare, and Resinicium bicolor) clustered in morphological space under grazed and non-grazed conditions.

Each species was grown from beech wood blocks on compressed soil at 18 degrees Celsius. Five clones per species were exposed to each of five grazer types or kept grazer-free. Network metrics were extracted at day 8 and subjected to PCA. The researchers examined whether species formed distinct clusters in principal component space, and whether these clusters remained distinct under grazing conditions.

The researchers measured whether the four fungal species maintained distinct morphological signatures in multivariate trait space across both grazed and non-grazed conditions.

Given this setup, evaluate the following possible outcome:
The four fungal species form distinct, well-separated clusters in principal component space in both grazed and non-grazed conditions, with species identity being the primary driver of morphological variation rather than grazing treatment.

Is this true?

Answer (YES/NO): YES